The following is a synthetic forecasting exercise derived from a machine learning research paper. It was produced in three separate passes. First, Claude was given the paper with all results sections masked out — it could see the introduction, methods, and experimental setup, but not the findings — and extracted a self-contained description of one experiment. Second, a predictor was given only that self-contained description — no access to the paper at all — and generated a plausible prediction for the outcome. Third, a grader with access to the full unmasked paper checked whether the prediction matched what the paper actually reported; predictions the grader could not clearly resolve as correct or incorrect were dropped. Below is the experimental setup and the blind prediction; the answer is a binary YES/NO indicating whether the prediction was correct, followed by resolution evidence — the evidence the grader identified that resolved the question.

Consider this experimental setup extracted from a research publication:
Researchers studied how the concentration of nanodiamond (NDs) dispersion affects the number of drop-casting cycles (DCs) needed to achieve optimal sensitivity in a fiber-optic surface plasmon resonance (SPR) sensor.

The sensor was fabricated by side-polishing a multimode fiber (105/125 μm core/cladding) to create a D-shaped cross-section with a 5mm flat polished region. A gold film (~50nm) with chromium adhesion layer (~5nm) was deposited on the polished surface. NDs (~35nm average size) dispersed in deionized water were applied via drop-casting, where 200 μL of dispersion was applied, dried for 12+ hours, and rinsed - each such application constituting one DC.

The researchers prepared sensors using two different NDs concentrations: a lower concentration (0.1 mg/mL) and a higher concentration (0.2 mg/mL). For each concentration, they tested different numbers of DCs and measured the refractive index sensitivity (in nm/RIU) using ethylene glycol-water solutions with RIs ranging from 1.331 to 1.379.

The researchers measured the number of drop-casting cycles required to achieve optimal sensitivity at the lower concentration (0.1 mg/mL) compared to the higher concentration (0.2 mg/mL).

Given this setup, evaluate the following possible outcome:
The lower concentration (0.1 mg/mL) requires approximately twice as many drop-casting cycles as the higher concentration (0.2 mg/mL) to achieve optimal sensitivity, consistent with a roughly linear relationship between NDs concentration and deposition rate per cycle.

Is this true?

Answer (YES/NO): NO